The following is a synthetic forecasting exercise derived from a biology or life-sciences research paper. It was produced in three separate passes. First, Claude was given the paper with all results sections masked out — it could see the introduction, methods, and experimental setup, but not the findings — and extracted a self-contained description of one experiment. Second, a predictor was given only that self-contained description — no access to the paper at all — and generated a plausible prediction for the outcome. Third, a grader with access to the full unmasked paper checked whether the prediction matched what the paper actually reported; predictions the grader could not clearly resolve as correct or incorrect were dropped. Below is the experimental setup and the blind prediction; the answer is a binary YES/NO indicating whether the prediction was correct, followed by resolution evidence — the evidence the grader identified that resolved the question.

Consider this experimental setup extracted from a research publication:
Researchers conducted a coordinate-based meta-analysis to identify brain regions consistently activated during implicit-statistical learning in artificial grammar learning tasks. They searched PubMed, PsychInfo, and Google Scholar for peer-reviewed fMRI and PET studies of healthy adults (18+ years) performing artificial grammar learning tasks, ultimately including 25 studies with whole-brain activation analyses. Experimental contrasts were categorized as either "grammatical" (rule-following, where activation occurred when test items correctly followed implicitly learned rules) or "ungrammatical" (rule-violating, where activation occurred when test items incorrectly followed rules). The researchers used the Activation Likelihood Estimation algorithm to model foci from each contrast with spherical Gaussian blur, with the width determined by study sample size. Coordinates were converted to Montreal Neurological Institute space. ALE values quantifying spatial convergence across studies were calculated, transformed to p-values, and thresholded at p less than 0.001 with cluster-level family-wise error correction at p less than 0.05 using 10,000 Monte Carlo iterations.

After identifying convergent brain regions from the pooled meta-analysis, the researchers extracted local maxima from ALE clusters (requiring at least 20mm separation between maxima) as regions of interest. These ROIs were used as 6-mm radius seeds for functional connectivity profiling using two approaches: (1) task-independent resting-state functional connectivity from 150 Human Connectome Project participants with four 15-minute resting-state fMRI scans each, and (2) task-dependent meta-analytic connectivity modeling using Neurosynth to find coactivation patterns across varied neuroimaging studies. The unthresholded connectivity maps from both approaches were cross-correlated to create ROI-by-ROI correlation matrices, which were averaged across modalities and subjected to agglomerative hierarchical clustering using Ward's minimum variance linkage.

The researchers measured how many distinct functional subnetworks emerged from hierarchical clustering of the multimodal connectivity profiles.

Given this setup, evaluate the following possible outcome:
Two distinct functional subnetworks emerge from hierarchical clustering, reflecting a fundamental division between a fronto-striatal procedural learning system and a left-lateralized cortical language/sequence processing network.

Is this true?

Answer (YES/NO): NO